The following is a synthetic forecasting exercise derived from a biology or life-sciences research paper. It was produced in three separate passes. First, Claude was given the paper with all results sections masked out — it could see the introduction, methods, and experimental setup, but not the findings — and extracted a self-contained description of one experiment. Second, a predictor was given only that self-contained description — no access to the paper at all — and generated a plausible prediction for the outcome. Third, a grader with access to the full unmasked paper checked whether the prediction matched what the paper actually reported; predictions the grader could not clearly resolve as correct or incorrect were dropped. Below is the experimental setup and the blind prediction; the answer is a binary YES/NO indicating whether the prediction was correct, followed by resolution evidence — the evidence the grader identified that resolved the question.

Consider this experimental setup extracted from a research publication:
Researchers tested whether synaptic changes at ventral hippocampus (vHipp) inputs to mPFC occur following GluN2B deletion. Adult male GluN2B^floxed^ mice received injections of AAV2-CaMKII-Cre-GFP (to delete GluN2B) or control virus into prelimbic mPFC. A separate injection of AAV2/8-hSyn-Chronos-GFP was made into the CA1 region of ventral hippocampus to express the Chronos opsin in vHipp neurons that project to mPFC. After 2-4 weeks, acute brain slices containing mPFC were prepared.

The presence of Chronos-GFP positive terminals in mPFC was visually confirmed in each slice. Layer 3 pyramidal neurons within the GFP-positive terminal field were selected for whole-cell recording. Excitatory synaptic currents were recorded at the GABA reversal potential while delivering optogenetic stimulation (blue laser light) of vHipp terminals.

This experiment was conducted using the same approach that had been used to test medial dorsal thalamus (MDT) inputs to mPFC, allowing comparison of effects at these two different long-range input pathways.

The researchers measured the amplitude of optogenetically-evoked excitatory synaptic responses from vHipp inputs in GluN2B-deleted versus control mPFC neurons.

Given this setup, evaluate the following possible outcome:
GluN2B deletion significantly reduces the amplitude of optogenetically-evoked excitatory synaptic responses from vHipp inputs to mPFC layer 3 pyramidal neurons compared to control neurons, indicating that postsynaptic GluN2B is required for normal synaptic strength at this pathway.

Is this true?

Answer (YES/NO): NO